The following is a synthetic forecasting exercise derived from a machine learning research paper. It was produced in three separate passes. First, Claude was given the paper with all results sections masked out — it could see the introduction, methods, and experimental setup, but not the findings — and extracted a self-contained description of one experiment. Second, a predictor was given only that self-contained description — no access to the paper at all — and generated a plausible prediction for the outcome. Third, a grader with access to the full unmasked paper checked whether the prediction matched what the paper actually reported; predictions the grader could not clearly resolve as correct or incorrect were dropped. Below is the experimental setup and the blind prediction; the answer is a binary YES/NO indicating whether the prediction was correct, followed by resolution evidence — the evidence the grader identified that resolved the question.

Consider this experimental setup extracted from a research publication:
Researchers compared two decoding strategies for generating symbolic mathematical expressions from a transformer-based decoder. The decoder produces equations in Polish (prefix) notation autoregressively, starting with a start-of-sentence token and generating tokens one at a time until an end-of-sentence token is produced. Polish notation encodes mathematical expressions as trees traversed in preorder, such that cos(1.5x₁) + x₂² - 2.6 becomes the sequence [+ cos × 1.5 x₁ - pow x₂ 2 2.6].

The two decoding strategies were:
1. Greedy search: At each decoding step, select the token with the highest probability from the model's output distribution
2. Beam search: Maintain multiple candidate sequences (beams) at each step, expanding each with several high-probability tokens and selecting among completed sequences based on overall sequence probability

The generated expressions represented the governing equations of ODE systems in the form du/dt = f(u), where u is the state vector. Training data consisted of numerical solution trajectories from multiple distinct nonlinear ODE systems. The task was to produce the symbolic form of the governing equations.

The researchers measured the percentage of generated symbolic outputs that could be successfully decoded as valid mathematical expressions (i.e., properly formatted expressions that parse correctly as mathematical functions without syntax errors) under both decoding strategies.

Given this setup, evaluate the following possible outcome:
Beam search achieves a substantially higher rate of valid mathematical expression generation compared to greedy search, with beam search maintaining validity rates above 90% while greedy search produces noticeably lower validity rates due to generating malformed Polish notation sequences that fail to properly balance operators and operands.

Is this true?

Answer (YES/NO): NO